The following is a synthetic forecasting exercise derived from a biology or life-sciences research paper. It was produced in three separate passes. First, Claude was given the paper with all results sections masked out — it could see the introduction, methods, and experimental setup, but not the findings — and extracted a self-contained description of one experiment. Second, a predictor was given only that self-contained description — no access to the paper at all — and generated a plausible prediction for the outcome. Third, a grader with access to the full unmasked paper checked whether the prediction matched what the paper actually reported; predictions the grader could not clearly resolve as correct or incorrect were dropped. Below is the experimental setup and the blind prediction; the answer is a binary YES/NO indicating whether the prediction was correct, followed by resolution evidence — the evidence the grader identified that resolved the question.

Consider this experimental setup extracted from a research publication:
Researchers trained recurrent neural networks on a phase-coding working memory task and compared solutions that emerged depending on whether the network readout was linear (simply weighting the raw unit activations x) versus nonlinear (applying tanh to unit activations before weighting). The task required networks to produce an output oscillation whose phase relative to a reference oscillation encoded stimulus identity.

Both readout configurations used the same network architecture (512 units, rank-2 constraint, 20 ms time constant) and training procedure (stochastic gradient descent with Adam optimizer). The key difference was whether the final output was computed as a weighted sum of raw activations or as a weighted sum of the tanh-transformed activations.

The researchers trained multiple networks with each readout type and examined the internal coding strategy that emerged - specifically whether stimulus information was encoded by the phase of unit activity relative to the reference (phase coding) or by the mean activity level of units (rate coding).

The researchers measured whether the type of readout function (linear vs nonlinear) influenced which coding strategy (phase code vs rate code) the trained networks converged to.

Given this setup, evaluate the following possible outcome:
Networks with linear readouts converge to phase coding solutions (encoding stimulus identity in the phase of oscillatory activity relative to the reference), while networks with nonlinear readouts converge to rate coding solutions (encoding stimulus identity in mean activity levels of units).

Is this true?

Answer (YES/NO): YES